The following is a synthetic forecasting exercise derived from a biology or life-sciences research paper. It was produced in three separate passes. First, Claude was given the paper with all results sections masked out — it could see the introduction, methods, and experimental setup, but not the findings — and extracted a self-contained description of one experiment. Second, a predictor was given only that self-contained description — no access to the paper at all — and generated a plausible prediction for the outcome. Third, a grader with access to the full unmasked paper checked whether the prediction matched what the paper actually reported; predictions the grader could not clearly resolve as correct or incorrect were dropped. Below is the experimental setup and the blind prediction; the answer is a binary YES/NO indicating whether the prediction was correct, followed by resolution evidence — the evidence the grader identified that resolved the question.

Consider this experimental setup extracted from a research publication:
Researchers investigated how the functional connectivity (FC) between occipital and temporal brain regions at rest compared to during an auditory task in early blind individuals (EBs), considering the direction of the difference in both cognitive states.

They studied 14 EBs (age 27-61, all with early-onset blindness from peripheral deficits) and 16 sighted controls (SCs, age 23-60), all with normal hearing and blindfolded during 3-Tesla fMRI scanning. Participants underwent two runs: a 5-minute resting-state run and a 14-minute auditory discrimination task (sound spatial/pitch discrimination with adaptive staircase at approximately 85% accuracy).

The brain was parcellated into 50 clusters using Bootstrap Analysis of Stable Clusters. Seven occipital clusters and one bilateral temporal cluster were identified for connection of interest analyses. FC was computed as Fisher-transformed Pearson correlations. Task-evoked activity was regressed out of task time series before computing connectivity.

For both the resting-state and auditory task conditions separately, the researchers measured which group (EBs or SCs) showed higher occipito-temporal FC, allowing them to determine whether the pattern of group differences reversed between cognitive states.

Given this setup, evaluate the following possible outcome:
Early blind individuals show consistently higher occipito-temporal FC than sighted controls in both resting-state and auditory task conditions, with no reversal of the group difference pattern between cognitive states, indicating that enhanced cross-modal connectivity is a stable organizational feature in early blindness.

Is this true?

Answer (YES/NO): NO